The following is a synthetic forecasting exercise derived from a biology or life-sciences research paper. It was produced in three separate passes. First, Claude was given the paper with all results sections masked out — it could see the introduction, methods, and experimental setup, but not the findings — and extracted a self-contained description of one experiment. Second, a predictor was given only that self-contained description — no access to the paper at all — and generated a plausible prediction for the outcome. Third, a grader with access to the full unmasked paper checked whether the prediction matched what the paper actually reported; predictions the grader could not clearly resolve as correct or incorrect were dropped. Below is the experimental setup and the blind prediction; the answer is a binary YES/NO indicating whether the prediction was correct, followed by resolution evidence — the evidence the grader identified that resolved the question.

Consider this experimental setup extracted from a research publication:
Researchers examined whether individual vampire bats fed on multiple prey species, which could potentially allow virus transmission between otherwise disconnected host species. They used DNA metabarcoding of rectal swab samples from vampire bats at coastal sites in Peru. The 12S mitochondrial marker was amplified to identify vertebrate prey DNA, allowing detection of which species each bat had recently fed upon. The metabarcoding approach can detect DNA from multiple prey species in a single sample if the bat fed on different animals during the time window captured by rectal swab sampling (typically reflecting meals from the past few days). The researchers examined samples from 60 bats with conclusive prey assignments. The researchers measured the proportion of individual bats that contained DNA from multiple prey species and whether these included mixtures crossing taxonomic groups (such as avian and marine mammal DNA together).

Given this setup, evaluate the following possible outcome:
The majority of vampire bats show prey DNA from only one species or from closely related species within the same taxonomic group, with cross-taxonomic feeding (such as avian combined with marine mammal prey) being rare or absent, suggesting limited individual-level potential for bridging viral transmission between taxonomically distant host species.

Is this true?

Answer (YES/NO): NO